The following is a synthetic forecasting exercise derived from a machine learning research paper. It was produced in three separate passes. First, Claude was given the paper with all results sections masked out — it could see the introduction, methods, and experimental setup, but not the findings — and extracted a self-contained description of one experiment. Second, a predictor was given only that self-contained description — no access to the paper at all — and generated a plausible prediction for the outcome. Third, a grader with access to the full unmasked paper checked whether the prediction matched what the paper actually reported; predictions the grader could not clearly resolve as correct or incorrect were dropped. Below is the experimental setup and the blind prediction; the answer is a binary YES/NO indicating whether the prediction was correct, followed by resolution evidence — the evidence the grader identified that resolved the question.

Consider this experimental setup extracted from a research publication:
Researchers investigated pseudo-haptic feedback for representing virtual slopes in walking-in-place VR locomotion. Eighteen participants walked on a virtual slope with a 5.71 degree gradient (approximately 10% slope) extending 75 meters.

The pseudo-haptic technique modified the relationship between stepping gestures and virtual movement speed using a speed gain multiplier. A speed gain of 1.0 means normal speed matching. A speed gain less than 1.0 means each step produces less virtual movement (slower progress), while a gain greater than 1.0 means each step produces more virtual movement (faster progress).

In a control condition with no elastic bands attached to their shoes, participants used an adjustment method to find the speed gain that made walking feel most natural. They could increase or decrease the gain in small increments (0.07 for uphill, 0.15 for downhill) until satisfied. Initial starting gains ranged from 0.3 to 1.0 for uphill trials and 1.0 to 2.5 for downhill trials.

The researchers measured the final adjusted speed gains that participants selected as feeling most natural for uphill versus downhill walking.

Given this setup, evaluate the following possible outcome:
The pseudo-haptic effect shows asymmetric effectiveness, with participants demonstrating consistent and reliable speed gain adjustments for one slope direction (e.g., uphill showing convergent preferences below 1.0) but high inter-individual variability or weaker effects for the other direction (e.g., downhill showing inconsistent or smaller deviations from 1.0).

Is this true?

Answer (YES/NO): NO